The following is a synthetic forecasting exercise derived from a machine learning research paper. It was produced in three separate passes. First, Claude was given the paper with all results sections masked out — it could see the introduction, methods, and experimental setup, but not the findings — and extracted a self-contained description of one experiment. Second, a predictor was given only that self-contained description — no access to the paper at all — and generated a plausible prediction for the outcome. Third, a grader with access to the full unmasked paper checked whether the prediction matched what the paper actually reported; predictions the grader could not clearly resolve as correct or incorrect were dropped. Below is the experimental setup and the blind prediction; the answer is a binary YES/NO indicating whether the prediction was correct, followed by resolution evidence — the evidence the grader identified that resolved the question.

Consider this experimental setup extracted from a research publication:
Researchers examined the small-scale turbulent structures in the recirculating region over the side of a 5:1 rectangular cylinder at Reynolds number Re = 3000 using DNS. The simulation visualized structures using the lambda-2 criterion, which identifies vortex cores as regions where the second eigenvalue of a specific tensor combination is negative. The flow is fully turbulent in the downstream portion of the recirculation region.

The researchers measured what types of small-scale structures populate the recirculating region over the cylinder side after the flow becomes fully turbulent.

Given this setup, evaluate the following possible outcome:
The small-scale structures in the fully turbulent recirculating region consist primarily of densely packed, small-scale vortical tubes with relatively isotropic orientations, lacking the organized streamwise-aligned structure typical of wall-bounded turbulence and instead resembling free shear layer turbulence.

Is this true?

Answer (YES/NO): NO